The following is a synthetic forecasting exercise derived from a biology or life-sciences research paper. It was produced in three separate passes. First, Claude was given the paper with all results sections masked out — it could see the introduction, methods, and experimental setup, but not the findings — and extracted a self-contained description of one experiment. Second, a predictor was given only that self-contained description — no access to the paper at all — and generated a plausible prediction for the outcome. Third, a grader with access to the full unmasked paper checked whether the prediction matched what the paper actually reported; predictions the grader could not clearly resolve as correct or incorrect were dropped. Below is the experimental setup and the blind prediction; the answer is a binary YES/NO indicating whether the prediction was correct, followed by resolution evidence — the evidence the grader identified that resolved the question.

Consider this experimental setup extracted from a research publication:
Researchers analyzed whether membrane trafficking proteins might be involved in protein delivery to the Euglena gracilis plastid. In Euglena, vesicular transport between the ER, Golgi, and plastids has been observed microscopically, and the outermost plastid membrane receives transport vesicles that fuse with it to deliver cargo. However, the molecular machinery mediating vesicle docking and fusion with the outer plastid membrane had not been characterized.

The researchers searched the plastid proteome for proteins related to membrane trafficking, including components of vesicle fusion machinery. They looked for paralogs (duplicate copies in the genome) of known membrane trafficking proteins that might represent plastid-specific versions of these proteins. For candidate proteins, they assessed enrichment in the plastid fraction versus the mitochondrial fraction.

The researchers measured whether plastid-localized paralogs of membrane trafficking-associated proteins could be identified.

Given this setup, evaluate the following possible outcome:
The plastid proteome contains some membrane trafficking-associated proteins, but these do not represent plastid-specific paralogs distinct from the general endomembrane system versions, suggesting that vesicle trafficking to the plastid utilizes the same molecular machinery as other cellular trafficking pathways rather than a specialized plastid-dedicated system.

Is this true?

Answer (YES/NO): NO